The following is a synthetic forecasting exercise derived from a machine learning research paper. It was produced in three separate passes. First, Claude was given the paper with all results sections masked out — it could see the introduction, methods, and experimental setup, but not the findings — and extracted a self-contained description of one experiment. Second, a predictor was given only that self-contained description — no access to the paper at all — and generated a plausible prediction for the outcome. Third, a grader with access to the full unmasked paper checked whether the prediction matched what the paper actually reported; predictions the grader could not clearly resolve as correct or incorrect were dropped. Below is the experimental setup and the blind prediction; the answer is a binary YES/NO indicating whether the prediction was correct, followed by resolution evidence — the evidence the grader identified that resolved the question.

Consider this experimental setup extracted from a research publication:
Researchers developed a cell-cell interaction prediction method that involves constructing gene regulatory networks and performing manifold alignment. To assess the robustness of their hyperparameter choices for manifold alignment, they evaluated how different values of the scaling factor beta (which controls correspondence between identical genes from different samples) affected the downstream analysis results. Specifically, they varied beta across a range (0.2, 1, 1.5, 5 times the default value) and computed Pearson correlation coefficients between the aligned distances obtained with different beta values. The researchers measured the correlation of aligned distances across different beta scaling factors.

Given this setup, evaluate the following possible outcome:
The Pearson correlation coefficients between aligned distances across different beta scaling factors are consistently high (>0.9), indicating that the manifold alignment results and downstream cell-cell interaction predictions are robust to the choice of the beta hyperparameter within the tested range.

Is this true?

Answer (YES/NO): NO